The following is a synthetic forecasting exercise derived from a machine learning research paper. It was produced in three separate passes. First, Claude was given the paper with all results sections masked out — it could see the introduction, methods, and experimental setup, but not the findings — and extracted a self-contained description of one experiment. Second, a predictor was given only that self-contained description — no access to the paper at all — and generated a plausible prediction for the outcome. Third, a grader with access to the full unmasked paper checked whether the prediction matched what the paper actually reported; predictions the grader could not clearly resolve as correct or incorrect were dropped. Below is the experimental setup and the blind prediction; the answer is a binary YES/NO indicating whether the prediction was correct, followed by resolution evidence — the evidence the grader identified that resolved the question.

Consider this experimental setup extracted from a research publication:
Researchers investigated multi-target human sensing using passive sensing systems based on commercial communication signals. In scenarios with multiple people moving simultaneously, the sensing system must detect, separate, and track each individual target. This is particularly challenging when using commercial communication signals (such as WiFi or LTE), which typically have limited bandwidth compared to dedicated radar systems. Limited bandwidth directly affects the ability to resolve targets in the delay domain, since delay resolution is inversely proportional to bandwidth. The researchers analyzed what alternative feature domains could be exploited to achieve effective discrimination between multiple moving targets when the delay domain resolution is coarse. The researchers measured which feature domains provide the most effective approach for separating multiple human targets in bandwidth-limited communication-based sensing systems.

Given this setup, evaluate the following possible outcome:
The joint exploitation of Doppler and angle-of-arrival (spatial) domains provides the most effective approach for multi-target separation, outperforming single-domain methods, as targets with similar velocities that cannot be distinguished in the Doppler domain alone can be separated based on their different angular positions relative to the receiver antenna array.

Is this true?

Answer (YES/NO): YES